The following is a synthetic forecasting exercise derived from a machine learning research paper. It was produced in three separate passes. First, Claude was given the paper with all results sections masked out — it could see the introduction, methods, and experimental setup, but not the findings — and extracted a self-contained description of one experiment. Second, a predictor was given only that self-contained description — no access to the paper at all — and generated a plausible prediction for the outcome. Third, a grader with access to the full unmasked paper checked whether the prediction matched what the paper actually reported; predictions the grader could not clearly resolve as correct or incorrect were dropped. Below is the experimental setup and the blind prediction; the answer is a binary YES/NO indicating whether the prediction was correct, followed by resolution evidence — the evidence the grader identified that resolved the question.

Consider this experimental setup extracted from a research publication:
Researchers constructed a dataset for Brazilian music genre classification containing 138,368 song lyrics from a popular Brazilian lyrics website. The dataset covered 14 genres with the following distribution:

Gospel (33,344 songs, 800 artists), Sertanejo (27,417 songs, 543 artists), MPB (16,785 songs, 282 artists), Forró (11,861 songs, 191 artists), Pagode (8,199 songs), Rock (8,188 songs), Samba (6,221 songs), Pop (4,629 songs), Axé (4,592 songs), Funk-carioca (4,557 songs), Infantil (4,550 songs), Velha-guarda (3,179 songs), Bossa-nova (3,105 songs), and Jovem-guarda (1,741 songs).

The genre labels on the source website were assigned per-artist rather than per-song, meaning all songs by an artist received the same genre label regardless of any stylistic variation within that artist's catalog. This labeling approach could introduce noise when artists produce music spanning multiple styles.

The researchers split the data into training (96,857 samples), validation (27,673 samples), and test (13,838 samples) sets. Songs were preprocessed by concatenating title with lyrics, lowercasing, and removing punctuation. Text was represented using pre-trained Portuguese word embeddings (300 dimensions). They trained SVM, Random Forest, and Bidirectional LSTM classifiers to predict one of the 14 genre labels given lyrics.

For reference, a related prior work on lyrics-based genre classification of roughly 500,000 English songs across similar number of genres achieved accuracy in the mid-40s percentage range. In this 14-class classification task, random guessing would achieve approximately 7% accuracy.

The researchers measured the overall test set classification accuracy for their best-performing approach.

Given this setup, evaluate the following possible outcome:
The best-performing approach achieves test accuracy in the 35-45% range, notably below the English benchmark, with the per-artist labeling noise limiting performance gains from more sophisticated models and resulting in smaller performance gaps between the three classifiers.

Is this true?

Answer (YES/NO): NO